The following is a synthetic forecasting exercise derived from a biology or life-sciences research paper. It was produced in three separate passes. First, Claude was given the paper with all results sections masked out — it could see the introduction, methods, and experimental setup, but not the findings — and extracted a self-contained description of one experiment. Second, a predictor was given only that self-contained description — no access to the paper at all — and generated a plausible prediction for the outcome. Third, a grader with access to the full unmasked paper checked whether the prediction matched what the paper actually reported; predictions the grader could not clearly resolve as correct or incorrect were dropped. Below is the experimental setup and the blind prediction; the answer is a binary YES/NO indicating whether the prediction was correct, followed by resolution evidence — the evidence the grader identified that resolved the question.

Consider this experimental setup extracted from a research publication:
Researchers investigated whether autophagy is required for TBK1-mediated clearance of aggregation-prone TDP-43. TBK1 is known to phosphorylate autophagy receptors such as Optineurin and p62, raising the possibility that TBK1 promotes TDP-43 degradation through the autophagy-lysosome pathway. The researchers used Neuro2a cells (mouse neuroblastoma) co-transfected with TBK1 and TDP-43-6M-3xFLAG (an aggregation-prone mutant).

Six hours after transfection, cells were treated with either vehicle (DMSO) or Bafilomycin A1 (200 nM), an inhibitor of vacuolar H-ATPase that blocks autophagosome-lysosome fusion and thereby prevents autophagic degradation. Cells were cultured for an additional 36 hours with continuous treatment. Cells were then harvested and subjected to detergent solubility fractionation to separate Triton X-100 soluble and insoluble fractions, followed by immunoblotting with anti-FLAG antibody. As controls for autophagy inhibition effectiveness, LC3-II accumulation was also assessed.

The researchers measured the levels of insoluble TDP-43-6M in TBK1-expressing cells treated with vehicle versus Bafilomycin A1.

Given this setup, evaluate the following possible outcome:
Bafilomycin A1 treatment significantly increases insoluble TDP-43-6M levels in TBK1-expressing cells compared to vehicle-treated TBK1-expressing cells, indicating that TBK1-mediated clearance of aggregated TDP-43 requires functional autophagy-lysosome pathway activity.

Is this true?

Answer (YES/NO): NO